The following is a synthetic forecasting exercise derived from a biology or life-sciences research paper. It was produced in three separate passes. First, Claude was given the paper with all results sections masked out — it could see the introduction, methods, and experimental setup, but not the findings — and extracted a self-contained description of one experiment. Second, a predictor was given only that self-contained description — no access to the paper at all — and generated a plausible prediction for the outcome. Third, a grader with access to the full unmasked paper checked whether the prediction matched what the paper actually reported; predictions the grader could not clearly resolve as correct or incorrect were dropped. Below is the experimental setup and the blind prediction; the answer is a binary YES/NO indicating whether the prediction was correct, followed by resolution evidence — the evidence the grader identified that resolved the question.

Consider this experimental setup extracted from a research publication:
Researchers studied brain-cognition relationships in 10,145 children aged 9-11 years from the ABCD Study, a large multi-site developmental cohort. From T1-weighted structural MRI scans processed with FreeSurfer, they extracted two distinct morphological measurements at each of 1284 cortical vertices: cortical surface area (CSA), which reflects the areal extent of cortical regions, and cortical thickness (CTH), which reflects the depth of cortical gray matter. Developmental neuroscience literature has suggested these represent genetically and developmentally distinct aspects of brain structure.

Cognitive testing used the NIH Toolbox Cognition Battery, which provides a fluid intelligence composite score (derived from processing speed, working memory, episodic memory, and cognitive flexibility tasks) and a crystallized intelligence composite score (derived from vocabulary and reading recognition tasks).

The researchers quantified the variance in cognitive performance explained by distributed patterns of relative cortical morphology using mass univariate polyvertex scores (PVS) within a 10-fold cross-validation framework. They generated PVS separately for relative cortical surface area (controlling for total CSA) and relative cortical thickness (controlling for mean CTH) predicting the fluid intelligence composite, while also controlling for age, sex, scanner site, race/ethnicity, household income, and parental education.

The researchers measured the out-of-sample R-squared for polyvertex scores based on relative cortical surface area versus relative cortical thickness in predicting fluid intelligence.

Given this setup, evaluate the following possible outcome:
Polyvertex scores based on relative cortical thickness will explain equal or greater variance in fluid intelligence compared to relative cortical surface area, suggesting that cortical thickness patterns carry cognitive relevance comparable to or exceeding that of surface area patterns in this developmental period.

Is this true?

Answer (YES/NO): YES